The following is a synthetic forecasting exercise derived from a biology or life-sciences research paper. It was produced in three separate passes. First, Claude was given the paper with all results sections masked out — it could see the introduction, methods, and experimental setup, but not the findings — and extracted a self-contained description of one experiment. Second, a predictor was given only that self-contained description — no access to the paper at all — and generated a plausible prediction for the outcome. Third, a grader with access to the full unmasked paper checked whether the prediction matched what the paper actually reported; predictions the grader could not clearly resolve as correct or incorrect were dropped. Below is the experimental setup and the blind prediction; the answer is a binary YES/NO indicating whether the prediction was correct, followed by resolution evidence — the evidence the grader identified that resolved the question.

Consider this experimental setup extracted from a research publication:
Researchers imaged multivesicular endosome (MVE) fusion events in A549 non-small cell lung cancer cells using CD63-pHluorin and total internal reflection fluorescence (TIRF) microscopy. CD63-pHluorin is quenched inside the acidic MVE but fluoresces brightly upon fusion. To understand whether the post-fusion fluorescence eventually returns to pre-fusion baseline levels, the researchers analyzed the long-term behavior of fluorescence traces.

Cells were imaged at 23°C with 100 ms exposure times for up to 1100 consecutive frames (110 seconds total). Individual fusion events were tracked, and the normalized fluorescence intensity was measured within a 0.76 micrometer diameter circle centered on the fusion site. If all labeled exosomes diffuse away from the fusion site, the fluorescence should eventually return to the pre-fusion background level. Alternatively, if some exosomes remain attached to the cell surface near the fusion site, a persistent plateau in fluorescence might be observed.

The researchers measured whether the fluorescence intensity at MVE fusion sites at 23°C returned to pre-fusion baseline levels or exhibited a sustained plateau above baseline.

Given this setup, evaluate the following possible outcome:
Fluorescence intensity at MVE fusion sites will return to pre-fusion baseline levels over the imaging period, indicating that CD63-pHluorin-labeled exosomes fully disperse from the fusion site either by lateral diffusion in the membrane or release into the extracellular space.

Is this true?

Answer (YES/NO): NO